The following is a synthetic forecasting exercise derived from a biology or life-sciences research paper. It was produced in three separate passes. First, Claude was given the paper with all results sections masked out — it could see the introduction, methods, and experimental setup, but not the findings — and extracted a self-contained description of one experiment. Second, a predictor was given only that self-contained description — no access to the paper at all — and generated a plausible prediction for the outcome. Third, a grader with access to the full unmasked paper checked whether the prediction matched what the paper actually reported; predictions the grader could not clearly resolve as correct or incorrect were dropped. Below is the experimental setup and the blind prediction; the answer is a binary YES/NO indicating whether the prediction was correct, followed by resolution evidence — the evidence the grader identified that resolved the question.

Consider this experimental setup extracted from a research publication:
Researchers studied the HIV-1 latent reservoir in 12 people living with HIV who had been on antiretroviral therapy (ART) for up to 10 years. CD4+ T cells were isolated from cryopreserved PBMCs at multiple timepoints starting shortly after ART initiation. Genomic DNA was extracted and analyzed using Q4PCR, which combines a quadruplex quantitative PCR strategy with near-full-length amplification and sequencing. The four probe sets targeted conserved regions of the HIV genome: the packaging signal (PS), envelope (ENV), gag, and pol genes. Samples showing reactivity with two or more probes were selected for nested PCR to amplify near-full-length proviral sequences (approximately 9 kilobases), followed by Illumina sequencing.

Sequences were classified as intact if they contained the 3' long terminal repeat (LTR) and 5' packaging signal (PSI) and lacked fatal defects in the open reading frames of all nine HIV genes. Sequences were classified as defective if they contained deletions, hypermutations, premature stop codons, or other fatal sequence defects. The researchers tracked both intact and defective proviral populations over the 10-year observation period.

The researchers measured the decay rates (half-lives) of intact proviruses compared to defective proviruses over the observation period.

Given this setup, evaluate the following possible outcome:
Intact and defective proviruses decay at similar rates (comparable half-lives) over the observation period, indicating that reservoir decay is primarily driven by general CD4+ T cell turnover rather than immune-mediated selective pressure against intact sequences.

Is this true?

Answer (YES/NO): NO